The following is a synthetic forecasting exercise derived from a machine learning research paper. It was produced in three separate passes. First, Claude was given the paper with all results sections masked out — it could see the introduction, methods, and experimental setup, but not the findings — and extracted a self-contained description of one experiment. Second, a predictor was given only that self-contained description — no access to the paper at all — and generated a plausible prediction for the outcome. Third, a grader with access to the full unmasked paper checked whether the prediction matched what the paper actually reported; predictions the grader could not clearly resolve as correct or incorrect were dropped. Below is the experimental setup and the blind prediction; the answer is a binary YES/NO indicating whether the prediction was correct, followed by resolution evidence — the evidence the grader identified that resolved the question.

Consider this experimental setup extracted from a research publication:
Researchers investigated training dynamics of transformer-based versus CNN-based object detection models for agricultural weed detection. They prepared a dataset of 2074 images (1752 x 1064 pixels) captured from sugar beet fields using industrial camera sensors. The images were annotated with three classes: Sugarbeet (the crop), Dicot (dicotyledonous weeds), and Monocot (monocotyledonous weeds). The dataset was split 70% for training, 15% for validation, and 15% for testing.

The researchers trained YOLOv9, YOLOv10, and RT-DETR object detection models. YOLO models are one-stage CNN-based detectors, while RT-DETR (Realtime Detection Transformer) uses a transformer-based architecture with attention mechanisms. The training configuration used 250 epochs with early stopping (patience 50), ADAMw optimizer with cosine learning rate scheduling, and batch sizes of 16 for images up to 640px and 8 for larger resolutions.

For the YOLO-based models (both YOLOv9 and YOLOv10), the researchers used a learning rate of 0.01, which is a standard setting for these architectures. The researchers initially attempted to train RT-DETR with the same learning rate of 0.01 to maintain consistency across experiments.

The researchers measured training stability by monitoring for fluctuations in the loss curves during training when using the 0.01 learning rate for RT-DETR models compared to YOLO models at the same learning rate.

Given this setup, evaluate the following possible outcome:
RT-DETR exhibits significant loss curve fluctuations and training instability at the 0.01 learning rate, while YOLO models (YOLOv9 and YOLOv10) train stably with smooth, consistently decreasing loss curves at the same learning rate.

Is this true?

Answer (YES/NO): YES